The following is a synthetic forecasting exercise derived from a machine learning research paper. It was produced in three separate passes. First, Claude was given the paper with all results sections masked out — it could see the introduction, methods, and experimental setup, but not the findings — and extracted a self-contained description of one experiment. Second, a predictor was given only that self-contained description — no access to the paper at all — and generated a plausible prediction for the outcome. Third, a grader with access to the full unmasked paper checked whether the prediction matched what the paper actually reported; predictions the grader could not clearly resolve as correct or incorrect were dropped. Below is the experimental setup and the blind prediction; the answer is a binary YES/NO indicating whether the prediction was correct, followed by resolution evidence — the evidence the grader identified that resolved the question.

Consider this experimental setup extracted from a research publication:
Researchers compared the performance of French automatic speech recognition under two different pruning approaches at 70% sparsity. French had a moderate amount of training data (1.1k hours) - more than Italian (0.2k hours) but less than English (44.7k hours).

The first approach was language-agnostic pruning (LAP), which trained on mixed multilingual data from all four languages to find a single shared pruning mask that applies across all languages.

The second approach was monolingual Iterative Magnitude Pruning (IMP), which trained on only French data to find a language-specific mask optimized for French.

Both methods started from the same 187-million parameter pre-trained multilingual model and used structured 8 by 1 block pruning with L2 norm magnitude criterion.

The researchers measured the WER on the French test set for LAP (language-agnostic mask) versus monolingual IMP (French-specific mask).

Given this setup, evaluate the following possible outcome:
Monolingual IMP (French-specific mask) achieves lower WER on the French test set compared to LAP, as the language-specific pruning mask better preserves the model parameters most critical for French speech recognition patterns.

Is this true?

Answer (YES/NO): YES